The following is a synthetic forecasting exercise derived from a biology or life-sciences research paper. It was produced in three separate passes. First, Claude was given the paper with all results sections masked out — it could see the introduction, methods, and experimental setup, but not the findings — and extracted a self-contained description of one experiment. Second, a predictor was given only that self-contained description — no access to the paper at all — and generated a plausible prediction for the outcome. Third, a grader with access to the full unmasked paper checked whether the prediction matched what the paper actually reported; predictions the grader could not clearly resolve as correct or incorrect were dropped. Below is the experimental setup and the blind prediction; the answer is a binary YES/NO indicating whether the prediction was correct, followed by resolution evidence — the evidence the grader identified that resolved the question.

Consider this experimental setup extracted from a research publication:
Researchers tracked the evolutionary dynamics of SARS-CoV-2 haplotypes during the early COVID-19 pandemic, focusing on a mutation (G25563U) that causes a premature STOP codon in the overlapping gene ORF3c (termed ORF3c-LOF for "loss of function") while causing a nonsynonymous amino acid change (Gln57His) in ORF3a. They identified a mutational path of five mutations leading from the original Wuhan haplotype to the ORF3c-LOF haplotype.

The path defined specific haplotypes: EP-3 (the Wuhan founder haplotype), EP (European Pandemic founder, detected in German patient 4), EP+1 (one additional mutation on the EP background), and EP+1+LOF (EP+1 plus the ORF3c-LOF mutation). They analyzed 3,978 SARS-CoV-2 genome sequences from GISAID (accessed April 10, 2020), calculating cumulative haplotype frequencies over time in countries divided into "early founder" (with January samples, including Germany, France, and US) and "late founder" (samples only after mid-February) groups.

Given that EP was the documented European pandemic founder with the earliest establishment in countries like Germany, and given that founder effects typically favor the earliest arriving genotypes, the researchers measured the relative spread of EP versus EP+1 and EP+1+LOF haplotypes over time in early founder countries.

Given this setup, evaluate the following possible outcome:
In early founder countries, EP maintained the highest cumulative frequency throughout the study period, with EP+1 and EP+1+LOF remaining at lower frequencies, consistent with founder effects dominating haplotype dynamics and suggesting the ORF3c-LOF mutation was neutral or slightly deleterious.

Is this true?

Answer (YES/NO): NO